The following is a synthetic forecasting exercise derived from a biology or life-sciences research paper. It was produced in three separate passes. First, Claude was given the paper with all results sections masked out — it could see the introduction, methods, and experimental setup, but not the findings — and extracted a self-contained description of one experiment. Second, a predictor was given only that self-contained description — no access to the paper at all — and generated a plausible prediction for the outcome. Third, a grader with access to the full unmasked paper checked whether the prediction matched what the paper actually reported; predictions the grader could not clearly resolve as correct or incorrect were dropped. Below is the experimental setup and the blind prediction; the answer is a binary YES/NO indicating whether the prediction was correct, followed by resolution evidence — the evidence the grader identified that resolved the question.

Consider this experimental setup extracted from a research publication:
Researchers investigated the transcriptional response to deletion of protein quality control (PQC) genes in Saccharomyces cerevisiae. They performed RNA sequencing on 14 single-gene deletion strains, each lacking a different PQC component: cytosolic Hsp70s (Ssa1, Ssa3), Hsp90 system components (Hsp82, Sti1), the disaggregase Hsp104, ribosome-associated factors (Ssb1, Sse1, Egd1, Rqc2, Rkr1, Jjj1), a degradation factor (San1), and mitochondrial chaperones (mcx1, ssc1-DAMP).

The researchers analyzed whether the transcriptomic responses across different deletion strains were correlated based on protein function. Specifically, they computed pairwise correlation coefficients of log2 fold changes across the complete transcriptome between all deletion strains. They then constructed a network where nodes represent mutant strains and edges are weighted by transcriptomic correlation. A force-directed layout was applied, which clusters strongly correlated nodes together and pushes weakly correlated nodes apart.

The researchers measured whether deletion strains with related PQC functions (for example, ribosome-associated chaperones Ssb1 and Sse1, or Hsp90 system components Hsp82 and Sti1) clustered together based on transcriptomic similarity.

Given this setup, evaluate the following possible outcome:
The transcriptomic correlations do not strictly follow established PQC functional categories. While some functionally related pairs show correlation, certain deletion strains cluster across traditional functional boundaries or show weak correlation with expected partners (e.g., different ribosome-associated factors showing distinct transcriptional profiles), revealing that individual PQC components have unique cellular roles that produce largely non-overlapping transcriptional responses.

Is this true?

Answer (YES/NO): YES